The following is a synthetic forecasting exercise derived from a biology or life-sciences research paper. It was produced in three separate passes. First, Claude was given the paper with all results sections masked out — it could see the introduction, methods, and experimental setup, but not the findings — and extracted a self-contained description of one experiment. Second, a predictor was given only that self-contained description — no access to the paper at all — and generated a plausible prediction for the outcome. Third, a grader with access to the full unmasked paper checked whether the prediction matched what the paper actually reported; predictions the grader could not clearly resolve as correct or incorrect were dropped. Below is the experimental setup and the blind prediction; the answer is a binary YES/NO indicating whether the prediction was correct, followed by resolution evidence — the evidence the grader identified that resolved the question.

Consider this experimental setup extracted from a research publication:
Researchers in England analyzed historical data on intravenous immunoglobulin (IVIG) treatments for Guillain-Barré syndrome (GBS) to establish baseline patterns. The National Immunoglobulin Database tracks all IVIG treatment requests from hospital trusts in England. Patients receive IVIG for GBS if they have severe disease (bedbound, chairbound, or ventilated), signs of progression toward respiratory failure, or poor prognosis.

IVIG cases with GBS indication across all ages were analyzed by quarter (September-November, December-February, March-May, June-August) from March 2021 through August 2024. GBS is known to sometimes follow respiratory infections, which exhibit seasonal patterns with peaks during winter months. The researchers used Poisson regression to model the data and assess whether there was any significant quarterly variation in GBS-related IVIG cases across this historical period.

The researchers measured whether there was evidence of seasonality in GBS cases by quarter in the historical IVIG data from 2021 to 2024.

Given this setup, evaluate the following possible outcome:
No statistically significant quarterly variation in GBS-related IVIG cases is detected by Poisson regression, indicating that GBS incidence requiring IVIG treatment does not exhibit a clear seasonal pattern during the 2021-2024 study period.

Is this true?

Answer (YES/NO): YES